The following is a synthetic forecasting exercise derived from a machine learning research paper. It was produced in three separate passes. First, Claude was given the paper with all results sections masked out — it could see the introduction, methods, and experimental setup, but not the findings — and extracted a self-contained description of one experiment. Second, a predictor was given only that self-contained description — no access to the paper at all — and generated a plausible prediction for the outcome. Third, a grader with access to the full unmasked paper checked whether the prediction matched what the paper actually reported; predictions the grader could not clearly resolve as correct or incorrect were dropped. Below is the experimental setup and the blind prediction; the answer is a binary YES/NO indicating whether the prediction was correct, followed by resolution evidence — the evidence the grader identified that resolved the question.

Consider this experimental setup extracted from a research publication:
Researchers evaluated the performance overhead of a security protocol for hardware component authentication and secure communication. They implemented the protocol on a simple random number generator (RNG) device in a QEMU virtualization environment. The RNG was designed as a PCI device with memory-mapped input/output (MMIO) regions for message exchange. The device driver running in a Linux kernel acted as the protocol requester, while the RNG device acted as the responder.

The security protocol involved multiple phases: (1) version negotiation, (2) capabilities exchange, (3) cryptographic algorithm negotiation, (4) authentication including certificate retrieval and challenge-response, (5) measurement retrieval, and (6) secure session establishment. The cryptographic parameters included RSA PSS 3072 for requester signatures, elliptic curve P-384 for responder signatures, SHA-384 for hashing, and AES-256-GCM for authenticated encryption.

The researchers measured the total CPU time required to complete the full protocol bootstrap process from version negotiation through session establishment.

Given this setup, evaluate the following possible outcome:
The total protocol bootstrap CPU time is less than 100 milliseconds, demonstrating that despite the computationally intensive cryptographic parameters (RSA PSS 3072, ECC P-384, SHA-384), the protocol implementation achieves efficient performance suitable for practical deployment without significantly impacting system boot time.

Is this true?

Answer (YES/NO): YES